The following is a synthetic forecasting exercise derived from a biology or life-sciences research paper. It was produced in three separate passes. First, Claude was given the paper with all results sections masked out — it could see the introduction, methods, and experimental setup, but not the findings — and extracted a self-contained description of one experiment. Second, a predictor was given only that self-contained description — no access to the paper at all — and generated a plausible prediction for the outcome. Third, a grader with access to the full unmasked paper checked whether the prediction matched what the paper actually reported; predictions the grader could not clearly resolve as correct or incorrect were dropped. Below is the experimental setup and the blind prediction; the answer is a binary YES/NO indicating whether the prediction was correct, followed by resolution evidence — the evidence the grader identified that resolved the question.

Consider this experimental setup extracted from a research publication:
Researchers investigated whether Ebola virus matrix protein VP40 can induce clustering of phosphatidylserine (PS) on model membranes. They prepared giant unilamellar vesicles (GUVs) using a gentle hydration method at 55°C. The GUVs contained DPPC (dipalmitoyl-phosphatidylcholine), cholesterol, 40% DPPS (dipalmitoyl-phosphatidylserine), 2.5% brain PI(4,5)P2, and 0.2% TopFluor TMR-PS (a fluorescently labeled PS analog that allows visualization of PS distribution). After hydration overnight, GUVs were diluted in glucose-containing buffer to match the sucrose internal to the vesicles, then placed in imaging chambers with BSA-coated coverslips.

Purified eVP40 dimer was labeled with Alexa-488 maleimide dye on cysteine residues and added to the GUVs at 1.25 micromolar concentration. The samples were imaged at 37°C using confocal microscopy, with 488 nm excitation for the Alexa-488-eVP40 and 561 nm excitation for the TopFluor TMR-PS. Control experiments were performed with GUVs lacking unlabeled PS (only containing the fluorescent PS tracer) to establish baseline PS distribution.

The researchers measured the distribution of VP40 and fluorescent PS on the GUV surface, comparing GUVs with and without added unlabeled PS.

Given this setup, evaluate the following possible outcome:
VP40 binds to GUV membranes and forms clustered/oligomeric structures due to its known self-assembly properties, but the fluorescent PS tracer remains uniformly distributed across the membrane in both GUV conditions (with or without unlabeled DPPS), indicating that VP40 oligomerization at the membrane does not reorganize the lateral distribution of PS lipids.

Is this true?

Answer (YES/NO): NO